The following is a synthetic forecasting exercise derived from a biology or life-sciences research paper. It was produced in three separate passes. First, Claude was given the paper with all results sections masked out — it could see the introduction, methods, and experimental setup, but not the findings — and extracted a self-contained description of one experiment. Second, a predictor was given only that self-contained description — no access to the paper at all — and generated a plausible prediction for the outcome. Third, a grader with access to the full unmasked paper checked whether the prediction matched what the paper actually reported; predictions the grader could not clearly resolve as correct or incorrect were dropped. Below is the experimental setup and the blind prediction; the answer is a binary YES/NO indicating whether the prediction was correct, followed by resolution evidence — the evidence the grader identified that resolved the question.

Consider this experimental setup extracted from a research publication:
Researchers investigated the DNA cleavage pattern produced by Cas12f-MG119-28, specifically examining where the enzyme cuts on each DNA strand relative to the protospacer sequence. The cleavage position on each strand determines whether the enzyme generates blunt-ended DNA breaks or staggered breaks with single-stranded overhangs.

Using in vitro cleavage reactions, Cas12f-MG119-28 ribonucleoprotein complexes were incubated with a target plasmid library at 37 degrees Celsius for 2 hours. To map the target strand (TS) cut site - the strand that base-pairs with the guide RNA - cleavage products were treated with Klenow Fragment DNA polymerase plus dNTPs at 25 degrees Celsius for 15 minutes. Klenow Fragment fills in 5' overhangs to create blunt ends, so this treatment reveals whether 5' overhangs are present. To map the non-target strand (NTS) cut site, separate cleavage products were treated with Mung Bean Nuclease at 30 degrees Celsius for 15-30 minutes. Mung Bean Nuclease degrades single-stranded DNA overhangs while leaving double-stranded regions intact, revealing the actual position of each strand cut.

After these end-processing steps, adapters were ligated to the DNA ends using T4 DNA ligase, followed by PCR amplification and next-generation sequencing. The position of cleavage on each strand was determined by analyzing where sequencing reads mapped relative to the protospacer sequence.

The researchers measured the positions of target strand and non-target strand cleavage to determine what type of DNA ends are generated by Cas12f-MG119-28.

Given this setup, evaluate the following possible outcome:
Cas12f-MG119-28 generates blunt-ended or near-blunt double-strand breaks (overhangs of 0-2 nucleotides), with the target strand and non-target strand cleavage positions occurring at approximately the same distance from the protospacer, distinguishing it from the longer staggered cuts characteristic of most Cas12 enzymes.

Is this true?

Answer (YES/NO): NO